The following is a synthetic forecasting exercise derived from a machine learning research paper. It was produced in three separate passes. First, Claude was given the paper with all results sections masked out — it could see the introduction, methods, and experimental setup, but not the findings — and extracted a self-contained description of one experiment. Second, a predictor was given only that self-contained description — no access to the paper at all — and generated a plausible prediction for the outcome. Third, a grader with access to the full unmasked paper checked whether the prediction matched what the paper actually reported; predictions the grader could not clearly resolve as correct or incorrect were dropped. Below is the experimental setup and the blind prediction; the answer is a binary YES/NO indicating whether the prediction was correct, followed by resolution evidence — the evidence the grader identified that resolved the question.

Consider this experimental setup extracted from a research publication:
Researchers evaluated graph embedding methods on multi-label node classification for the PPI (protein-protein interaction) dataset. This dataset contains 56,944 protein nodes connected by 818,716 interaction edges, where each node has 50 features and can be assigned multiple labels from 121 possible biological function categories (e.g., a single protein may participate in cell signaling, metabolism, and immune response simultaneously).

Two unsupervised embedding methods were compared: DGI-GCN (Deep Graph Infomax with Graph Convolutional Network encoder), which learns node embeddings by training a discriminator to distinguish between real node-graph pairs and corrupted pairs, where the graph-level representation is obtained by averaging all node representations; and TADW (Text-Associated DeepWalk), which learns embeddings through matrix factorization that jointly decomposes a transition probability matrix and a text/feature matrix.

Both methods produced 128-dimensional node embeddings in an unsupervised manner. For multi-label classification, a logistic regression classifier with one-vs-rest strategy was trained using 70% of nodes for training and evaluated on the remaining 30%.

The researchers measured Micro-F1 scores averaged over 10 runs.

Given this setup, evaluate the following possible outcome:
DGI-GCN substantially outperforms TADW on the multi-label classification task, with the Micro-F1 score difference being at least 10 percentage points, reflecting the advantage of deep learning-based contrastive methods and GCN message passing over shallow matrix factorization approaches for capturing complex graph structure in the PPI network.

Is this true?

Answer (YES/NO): YES